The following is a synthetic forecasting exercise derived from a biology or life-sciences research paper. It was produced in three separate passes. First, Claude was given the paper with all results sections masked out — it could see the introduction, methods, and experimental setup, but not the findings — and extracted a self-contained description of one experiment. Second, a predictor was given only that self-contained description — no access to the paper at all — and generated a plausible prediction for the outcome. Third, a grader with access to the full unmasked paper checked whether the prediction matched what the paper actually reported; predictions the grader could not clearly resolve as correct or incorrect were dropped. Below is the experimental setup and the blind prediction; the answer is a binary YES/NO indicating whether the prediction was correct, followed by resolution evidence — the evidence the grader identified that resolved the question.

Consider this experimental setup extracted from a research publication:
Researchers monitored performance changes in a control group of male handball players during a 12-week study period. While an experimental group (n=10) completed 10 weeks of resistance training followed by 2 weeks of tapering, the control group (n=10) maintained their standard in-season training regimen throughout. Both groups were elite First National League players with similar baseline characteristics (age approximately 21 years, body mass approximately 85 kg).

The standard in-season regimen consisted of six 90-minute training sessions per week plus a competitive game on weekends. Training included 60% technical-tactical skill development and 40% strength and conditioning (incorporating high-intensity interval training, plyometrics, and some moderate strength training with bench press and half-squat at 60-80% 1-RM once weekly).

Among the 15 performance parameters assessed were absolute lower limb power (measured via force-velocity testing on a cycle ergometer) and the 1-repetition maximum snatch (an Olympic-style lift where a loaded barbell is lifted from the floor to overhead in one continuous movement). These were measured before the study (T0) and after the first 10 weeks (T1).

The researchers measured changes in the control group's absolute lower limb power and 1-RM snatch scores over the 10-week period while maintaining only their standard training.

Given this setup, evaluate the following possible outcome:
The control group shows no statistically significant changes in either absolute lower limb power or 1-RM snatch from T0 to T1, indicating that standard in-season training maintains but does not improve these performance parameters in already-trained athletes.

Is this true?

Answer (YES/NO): NO